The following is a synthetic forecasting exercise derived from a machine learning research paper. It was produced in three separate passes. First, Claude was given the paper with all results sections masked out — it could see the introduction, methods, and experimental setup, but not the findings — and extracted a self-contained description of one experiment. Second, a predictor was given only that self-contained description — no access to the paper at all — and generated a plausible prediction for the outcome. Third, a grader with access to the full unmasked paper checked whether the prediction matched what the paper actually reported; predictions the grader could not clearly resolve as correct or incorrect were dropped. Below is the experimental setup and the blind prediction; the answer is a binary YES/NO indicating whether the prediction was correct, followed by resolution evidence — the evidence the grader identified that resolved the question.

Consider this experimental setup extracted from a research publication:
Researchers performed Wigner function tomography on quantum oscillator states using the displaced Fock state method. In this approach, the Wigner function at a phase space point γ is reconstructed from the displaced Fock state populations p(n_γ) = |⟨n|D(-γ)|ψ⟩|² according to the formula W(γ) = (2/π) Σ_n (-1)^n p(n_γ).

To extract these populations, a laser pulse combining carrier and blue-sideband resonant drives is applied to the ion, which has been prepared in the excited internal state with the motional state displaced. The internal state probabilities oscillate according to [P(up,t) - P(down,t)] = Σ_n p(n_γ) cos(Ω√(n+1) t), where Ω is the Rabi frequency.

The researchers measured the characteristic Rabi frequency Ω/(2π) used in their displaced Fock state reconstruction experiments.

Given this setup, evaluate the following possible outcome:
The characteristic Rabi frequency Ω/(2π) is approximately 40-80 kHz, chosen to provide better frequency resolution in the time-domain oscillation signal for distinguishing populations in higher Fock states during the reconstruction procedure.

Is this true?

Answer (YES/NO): NO